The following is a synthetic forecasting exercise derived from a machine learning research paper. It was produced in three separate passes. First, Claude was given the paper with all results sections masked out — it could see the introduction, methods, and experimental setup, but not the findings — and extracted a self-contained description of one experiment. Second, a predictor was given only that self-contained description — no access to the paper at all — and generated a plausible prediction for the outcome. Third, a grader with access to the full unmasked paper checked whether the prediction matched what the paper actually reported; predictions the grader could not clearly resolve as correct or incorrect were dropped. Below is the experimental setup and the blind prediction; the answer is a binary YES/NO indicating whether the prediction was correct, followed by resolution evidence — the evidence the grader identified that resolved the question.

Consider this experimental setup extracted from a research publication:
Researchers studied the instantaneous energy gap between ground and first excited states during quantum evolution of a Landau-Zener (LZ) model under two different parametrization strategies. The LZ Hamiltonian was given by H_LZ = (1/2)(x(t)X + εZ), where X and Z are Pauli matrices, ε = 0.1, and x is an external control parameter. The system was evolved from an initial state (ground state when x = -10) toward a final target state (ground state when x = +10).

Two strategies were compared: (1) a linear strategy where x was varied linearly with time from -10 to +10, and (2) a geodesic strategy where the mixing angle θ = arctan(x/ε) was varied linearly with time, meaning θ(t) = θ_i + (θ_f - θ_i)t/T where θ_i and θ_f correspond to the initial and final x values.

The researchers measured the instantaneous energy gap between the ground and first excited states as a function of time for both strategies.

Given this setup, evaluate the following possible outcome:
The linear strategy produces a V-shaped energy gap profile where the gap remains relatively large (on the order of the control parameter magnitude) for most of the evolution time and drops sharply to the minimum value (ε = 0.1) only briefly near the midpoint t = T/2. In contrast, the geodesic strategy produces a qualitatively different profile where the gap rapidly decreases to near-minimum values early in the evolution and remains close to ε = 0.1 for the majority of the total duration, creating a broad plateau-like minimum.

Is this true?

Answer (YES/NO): NO